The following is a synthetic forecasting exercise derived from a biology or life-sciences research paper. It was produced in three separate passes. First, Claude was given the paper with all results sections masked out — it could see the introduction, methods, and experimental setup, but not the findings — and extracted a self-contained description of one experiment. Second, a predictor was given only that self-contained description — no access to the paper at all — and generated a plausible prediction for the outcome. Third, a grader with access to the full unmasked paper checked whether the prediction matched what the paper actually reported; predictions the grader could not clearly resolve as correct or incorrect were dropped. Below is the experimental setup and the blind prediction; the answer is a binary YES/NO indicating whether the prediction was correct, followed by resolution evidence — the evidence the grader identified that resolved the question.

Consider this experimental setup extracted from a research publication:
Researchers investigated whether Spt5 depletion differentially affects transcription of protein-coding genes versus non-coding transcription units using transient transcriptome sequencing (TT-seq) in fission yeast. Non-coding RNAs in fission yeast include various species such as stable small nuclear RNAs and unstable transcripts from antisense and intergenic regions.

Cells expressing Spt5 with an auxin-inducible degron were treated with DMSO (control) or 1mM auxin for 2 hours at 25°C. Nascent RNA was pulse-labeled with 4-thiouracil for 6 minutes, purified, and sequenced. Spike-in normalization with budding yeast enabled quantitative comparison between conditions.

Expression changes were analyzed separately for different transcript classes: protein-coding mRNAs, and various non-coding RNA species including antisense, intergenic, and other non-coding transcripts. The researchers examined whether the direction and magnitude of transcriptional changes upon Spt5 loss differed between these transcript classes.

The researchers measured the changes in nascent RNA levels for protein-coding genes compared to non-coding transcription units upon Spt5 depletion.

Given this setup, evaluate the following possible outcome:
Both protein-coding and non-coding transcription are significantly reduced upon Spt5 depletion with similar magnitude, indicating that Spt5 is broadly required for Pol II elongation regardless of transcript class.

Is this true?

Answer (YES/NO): NO